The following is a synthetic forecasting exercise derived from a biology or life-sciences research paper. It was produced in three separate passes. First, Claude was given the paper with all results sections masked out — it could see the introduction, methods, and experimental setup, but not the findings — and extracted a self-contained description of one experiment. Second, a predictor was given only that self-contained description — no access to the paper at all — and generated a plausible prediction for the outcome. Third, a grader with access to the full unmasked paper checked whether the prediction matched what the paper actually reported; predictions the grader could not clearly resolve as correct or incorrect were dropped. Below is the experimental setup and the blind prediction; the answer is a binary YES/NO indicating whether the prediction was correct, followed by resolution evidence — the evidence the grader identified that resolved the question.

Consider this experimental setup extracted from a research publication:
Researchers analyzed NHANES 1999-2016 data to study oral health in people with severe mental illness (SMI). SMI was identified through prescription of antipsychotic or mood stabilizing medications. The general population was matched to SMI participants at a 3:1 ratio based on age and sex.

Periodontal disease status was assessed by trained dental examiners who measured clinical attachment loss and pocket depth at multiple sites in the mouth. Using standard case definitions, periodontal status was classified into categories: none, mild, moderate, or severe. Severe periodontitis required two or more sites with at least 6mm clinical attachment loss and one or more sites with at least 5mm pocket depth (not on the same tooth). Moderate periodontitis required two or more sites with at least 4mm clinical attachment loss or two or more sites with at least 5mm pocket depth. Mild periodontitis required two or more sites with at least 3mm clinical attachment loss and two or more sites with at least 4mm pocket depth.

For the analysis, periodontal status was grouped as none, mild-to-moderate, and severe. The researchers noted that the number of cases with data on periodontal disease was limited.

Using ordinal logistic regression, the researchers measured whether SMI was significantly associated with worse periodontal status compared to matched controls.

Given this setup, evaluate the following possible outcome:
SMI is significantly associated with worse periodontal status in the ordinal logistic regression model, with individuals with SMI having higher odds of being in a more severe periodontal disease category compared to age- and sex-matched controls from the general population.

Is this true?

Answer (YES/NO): NO